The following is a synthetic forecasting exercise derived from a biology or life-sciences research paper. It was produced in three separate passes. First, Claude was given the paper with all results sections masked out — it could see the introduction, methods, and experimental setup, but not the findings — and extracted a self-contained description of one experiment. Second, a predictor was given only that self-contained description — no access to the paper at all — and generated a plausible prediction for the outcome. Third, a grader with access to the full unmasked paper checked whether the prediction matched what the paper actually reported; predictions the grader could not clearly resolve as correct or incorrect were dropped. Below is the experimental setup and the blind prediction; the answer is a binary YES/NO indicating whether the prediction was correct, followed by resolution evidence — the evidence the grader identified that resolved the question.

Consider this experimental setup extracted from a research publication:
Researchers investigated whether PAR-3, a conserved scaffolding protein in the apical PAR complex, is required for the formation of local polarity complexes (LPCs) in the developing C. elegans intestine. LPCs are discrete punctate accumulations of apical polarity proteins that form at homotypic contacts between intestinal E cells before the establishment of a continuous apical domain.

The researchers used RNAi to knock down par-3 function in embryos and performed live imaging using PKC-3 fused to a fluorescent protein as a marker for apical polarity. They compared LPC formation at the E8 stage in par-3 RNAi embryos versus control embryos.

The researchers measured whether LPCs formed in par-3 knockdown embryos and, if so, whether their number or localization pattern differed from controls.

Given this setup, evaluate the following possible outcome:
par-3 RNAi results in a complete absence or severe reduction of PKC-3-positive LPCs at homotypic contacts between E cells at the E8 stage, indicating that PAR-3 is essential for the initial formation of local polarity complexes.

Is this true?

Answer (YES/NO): YES